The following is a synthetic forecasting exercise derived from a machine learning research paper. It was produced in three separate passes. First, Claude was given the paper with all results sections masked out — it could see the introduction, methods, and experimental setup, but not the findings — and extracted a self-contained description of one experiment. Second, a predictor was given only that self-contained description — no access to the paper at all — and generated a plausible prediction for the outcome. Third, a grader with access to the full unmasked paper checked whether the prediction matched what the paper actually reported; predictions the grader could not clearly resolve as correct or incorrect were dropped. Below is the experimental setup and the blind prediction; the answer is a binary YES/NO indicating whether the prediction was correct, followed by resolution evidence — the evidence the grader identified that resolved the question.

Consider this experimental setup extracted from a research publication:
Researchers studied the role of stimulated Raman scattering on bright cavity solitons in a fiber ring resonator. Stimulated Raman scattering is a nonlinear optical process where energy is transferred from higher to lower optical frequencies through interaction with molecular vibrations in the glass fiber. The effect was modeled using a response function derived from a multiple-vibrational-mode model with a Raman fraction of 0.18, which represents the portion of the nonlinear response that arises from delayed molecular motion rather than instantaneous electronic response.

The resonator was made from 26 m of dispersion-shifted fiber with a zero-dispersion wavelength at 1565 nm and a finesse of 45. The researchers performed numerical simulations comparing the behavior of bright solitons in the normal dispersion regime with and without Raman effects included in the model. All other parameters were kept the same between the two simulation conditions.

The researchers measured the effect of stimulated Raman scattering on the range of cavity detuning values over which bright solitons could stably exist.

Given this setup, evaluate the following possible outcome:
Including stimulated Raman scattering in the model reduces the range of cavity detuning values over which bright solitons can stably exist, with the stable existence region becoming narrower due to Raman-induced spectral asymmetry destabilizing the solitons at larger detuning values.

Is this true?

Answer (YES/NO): NO